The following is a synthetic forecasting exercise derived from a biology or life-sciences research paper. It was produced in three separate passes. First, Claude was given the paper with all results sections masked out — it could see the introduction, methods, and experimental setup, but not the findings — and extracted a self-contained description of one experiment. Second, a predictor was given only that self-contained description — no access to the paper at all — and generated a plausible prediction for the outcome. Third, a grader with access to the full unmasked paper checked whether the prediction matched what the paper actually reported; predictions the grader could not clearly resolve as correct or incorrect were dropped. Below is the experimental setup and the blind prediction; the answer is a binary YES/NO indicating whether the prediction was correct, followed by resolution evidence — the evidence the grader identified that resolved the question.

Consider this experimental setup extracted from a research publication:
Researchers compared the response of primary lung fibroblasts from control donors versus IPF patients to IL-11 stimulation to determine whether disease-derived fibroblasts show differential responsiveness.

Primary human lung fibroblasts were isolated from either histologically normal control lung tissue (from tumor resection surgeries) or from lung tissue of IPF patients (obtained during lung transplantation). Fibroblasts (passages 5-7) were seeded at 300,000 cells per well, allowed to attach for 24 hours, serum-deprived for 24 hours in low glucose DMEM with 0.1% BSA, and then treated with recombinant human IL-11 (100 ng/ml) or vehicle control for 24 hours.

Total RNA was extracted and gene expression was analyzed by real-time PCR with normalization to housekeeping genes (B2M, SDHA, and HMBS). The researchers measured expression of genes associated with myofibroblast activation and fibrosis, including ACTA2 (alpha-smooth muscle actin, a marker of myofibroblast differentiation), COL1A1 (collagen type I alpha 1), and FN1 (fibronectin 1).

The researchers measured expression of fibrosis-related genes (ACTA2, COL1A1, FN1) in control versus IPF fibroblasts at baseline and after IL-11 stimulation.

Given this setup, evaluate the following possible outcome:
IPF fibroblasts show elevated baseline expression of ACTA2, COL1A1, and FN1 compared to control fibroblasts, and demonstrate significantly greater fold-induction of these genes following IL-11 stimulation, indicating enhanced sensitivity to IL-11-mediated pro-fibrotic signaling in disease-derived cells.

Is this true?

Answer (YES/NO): NO